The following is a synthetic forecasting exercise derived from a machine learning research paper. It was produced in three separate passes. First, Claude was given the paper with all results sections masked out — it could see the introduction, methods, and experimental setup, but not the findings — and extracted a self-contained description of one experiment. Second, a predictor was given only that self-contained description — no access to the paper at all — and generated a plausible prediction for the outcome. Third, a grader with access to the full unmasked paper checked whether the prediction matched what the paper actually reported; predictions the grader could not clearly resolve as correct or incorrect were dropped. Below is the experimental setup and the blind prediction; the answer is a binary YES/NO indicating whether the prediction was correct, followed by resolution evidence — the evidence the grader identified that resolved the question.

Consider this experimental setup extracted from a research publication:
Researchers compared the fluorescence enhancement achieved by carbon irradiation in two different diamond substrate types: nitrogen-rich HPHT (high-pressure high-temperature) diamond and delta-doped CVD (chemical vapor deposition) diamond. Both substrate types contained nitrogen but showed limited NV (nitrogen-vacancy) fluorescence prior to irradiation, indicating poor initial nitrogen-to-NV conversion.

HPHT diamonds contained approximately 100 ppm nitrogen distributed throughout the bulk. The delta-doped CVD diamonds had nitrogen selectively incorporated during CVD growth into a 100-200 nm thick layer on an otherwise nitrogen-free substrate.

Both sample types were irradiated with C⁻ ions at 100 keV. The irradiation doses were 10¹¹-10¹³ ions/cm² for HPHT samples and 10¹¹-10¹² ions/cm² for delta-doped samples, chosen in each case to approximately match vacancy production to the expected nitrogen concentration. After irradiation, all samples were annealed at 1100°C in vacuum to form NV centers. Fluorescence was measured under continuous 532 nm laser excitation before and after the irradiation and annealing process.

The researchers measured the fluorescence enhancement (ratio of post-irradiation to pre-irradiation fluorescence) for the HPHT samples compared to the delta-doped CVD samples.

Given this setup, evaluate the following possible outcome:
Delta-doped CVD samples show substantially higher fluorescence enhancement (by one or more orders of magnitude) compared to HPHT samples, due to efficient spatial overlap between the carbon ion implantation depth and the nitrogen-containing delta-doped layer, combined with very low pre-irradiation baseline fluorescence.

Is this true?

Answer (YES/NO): NO